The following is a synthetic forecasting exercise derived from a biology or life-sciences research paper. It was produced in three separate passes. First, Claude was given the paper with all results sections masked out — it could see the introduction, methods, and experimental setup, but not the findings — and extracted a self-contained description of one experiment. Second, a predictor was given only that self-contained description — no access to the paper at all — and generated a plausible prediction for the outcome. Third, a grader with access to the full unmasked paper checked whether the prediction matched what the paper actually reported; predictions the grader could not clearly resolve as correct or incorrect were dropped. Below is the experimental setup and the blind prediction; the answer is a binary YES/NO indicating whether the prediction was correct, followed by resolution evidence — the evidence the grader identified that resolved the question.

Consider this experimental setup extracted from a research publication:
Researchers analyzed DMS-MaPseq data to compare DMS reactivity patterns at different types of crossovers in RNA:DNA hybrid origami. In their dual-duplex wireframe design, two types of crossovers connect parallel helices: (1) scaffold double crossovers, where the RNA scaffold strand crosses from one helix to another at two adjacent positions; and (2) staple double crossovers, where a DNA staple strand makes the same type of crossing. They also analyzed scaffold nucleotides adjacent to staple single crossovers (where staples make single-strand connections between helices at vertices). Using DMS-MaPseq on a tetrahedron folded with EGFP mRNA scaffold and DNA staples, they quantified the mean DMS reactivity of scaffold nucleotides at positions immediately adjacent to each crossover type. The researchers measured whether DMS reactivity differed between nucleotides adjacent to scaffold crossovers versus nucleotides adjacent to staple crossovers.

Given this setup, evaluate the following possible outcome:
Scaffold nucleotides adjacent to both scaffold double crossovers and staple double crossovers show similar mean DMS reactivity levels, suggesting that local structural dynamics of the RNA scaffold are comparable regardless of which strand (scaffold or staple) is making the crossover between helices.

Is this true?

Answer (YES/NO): NO